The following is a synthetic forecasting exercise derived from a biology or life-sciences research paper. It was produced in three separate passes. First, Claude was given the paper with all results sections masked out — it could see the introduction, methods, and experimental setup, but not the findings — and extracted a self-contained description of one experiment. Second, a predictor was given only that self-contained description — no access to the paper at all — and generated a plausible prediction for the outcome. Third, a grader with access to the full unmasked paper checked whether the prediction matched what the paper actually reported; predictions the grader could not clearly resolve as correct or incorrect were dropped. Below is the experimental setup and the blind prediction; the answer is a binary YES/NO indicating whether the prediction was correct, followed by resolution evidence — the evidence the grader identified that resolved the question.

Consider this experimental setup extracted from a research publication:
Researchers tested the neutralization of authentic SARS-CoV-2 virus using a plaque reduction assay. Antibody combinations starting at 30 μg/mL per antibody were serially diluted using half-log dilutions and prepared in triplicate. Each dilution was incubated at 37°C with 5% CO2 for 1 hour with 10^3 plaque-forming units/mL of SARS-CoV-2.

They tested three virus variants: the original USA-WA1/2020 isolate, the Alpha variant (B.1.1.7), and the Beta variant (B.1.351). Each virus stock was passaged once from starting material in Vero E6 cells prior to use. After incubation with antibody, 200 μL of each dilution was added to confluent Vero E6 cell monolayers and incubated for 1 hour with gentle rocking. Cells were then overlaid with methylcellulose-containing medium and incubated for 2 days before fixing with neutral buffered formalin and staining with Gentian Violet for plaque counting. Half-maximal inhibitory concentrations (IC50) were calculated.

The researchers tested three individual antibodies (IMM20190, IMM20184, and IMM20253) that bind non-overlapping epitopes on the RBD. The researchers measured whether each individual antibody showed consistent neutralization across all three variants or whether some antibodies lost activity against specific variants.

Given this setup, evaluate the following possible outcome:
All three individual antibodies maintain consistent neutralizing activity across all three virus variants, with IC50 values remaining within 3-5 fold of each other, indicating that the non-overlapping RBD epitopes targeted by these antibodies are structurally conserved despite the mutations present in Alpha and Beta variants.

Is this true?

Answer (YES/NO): NO